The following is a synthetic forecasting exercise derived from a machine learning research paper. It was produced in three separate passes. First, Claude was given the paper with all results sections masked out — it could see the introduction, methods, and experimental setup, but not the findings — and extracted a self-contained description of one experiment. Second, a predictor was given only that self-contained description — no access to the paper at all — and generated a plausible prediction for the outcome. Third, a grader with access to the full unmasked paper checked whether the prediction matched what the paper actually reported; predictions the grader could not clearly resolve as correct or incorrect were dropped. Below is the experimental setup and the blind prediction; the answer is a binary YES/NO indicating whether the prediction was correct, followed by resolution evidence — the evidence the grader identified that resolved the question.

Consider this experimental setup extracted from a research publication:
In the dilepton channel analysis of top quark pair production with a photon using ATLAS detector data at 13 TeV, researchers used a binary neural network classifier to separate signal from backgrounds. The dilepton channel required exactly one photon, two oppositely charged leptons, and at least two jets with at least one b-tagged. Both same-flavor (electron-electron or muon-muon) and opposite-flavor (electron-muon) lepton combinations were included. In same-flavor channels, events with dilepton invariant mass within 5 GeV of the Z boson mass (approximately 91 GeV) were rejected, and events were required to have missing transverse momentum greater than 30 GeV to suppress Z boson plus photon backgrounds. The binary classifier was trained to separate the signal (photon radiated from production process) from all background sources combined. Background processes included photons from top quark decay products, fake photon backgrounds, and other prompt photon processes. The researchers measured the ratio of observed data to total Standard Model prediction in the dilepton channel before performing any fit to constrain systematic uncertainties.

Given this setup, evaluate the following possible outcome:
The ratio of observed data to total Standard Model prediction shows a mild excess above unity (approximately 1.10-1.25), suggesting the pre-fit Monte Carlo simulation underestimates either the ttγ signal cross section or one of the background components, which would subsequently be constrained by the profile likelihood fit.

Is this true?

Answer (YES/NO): NO